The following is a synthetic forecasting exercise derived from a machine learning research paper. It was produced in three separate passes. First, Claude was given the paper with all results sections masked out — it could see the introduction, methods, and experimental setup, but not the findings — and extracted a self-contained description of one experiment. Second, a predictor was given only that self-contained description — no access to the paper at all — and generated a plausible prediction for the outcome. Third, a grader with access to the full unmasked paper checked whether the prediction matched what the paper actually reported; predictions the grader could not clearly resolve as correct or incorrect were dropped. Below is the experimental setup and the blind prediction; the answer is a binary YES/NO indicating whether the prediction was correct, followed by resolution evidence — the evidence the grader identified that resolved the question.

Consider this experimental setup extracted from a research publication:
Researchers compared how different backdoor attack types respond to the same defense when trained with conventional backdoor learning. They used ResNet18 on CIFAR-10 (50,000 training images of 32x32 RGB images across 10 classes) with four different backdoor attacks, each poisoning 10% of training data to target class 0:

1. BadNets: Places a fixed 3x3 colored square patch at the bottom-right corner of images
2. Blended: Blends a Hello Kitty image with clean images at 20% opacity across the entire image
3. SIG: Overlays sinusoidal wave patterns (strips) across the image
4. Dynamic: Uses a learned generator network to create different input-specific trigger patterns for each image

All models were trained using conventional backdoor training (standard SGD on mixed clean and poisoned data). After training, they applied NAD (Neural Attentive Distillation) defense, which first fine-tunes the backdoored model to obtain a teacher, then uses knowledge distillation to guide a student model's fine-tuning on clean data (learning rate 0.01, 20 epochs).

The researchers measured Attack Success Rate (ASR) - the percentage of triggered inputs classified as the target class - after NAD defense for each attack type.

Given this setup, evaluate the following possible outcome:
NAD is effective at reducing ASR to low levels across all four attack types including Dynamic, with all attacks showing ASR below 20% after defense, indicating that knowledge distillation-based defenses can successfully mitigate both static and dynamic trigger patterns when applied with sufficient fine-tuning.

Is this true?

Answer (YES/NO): NO